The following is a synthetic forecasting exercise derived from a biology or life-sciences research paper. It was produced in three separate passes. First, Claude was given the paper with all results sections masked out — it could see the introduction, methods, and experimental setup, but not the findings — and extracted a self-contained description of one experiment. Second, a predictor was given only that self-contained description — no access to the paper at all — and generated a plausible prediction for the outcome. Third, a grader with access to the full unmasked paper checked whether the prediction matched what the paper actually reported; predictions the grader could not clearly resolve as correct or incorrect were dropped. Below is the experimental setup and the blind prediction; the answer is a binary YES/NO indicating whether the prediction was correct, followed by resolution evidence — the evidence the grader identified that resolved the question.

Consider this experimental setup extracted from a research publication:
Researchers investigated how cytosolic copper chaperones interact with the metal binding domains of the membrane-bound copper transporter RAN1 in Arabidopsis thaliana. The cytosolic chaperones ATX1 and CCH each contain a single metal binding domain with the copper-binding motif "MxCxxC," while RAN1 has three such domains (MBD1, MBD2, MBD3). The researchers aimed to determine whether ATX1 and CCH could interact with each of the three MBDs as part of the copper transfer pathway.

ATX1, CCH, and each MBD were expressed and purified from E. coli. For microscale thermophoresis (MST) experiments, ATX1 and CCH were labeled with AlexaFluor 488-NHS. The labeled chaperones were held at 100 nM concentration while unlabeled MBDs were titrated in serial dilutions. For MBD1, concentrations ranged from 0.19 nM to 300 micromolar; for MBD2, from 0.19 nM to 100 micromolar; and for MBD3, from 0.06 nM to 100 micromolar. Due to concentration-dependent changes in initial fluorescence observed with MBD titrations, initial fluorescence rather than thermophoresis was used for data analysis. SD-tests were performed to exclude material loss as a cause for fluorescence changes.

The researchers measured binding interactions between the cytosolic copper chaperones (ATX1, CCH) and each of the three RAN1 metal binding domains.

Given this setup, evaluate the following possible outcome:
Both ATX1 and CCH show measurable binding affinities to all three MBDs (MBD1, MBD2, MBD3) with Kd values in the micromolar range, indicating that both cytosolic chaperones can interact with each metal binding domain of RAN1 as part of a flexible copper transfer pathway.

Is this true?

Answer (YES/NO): NO